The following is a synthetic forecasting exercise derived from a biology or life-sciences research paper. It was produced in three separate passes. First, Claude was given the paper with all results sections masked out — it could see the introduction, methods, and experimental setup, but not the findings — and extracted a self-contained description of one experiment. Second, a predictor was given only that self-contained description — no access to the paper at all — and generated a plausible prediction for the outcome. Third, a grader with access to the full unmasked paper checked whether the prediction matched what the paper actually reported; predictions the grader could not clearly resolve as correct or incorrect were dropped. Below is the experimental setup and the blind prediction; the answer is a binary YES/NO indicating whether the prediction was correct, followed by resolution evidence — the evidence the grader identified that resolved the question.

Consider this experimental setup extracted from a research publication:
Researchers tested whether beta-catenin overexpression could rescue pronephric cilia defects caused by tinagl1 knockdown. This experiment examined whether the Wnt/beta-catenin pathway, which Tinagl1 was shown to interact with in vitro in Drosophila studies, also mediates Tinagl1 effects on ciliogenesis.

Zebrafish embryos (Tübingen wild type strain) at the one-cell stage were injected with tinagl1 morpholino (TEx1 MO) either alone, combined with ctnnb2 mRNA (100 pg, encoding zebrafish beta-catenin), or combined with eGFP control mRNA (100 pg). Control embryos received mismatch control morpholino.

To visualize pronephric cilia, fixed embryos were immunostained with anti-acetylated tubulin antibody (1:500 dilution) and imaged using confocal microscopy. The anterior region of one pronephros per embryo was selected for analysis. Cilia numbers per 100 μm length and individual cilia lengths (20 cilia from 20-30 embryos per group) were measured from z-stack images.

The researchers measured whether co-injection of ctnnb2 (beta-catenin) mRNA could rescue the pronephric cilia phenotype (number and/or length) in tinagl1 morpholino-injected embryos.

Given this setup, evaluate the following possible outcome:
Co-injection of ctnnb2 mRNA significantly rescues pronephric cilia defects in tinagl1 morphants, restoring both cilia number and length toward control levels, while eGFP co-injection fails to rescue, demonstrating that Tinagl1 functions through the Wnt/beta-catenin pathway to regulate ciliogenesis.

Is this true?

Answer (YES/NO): NO